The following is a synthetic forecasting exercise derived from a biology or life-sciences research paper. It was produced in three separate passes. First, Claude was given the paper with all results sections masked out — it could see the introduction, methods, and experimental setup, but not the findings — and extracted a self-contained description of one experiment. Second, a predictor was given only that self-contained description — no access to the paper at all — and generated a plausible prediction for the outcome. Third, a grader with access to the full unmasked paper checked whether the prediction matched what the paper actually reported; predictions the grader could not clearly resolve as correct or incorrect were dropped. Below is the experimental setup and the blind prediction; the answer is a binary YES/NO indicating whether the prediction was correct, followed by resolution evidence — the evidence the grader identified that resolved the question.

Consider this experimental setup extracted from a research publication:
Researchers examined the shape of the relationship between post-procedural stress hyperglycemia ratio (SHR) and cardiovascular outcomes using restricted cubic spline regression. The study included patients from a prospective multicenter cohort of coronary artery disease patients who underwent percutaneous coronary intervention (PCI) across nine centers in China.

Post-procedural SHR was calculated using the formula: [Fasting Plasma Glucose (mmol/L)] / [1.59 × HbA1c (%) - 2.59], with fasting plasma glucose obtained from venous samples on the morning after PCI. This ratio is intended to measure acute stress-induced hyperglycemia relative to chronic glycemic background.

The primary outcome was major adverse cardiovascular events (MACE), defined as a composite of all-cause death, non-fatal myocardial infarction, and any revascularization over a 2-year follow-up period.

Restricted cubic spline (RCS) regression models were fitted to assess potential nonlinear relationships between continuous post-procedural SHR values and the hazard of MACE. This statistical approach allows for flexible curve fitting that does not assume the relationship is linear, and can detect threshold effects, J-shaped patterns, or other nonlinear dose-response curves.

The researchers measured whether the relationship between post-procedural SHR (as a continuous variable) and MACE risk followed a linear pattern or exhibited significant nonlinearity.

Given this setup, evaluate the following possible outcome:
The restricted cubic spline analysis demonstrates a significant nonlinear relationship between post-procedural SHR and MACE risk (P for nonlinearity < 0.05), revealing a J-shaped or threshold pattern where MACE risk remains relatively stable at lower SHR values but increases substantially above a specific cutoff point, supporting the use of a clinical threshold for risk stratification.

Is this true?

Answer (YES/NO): NO